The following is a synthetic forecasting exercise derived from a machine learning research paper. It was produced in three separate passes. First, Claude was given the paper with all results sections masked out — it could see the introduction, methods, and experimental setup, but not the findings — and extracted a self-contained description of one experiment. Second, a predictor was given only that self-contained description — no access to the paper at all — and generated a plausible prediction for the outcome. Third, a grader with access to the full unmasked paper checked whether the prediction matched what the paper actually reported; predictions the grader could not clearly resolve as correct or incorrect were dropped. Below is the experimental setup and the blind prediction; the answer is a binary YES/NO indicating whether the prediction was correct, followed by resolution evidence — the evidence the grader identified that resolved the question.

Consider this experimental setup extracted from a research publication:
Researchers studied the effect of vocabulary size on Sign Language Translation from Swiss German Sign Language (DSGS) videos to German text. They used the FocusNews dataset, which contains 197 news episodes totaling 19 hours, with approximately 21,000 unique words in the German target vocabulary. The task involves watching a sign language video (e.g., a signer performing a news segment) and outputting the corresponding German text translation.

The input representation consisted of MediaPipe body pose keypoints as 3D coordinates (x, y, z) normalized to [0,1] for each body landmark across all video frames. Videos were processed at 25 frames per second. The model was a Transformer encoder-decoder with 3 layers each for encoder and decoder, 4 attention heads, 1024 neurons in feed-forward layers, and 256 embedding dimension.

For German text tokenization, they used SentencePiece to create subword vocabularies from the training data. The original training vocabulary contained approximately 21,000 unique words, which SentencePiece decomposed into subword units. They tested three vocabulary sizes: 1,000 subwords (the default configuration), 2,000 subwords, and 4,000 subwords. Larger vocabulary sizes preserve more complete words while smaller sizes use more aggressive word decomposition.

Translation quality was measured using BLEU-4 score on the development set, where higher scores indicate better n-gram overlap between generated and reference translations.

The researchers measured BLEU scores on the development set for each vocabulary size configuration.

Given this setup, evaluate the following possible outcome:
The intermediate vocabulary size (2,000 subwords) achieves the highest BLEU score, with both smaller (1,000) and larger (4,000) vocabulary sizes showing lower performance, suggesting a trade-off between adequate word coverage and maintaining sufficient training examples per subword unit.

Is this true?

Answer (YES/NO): NO